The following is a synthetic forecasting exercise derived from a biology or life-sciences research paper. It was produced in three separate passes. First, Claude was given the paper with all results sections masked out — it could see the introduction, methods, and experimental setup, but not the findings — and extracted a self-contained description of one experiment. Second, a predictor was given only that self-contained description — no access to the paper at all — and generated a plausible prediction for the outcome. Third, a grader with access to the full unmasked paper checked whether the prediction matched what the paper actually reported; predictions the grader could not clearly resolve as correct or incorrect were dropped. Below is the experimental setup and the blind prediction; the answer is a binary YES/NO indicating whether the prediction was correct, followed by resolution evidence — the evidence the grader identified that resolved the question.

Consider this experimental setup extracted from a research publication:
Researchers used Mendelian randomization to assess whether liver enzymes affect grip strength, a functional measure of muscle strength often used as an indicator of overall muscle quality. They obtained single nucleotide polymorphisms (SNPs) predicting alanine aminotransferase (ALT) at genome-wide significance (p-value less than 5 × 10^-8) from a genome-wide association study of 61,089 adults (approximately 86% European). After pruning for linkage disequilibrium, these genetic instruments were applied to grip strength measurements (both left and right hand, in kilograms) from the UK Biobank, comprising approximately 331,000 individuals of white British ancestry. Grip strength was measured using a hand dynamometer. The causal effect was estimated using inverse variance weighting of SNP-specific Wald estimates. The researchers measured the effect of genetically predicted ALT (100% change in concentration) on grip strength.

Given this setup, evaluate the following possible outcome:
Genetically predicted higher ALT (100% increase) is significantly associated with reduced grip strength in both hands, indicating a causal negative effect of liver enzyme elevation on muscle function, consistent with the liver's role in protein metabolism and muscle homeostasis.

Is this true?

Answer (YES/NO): NO